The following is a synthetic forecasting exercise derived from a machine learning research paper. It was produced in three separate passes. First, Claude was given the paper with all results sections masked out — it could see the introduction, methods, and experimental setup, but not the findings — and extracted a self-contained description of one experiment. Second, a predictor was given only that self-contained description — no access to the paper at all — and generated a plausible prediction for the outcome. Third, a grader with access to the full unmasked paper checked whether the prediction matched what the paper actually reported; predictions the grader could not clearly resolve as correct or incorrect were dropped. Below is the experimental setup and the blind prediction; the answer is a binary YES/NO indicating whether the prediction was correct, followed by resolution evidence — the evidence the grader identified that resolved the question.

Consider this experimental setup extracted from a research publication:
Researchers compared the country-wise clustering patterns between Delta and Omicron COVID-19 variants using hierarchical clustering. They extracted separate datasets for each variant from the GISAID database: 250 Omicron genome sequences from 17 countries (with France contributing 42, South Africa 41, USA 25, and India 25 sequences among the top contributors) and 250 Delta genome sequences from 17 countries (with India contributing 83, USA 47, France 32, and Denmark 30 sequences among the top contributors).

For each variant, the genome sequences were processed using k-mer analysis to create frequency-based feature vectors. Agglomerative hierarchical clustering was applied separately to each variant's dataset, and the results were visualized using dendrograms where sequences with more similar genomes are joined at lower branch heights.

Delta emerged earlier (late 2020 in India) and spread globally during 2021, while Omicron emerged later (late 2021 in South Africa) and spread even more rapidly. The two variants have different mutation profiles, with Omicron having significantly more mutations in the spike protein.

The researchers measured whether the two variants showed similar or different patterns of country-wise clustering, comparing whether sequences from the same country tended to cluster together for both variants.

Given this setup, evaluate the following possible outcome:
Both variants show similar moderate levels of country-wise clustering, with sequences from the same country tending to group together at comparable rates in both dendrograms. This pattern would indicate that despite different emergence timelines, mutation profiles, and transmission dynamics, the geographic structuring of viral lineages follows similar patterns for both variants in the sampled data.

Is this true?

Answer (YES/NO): NO